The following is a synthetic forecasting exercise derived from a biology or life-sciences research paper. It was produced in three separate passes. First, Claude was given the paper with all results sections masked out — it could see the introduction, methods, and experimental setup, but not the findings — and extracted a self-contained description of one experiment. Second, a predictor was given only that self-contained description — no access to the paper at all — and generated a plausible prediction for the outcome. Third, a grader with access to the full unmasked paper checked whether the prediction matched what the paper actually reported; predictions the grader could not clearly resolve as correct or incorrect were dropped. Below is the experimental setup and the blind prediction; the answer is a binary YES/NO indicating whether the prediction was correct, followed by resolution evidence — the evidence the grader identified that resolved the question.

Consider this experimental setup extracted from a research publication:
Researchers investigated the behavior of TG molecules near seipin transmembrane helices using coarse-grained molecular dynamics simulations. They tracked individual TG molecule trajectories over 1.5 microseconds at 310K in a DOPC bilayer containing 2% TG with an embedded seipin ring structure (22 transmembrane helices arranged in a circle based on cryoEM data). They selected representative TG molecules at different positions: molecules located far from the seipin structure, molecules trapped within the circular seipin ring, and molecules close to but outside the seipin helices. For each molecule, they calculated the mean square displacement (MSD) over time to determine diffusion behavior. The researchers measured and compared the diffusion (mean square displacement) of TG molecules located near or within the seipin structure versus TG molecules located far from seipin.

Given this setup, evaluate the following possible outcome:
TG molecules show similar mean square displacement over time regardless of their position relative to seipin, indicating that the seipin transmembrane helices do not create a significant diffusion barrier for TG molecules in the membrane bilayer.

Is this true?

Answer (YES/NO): NO